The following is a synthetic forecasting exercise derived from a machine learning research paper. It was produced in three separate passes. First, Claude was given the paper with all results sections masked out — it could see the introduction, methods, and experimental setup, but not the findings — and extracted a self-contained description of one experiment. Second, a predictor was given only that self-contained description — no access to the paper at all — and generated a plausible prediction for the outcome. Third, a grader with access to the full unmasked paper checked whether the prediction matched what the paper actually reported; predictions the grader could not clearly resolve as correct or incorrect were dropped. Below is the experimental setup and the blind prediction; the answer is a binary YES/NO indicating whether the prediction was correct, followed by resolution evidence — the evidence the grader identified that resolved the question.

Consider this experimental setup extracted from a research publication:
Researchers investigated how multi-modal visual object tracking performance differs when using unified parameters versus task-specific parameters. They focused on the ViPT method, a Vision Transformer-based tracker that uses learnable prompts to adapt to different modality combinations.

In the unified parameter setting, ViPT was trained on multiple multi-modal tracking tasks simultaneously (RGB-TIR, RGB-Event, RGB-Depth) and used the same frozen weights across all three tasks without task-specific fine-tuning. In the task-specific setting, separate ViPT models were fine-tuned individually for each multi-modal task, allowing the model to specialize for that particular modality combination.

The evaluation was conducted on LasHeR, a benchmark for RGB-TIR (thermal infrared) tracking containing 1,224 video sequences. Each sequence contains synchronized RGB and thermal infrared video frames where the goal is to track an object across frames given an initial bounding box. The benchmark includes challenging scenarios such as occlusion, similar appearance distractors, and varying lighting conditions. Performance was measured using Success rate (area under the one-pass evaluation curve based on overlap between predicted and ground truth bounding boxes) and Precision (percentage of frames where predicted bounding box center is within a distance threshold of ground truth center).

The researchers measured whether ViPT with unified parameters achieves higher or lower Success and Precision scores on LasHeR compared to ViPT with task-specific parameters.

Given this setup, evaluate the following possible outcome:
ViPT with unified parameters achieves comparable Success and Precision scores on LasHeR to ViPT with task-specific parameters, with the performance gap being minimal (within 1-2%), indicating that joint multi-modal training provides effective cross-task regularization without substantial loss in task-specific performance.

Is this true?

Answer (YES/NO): NO